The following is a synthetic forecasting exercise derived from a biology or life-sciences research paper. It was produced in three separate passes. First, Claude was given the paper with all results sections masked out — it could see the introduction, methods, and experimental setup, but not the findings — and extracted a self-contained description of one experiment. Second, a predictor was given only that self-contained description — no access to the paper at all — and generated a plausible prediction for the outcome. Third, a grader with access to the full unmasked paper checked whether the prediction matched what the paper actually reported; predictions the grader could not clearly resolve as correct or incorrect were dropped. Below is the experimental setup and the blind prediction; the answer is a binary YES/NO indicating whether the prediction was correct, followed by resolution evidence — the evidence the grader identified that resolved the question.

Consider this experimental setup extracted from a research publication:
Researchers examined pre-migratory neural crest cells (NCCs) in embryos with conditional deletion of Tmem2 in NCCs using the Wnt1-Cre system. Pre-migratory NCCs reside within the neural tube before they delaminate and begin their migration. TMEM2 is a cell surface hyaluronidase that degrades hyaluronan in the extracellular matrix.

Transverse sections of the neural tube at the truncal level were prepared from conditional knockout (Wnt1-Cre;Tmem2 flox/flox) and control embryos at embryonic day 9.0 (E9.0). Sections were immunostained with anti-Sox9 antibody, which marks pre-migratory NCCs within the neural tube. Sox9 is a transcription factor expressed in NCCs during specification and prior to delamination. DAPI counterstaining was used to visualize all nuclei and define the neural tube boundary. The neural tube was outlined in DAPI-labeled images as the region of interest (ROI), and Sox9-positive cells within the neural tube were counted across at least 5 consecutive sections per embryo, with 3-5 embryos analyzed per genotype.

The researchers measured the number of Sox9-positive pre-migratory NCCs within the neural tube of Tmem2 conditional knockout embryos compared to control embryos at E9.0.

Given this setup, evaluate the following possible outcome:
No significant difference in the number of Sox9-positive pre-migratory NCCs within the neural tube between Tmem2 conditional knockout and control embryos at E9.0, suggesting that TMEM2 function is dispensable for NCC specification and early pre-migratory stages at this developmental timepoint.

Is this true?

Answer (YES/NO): YES